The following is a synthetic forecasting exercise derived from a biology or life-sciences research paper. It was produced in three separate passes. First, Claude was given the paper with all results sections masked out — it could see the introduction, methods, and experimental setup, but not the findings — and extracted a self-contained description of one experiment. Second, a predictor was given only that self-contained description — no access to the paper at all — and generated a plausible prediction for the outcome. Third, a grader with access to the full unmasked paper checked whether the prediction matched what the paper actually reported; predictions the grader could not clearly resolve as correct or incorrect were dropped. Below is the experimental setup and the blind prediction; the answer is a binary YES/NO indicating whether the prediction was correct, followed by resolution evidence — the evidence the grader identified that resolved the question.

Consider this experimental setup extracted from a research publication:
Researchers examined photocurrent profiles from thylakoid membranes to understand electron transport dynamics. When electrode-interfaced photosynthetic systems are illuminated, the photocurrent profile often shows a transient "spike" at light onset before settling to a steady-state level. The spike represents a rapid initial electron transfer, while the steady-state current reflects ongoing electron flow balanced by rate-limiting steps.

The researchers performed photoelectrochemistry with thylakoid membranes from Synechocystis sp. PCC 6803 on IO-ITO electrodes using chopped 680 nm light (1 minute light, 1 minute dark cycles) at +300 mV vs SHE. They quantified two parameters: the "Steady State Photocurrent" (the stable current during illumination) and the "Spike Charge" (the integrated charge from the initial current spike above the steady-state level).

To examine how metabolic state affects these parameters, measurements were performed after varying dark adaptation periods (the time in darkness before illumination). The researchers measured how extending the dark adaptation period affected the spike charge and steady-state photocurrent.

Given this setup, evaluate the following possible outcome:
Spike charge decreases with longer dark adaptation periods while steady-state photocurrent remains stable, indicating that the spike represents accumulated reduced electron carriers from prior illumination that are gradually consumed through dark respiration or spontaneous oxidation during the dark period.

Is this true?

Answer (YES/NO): NO